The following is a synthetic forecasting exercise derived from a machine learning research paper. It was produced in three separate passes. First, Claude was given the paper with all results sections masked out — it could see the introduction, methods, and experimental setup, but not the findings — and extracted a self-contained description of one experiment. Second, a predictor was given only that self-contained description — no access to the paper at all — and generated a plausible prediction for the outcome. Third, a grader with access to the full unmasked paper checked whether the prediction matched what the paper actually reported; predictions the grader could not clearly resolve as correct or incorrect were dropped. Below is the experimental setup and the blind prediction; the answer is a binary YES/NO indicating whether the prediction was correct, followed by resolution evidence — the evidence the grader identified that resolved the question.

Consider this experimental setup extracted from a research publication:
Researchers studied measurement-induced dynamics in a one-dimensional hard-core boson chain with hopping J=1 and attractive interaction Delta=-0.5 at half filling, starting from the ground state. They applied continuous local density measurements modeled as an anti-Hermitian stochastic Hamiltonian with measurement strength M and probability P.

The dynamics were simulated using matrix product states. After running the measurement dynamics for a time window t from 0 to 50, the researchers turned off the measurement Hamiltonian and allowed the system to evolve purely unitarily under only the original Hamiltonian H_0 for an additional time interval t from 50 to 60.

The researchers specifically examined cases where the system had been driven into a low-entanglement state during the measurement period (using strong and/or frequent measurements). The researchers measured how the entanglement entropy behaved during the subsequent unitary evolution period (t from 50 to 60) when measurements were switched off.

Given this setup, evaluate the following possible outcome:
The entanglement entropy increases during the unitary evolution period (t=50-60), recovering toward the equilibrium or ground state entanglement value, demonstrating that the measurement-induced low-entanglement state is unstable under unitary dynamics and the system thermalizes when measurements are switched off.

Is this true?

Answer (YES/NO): NO